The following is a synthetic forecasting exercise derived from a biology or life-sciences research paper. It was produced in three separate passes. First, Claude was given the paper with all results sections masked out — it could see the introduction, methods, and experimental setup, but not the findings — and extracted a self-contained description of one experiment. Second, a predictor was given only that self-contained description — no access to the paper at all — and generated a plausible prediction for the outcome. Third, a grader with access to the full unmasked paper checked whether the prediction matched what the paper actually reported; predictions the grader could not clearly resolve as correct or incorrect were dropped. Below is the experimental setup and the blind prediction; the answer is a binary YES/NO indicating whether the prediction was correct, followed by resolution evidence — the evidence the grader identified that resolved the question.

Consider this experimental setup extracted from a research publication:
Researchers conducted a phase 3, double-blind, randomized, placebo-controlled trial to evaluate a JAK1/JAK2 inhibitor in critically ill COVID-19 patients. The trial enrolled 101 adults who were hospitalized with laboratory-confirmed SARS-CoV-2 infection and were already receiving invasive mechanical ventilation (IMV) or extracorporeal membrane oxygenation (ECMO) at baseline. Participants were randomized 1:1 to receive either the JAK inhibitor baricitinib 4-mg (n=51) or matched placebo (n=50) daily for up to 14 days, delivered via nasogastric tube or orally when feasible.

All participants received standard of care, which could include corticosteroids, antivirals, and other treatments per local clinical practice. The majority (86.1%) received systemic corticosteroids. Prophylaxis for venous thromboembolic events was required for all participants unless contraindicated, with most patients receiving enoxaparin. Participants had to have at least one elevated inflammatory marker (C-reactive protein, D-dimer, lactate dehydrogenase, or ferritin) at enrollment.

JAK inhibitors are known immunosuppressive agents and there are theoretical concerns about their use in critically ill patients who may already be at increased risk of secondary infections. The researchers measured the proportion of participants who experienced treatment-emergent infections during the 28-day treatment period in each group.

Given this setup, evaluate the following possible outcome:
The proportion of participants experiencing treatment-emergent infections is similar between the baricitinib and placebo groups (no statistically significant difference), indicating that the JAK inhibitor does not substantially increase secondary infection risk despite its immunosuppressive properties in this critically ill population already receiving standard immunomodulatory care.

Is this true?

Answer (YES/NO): YES